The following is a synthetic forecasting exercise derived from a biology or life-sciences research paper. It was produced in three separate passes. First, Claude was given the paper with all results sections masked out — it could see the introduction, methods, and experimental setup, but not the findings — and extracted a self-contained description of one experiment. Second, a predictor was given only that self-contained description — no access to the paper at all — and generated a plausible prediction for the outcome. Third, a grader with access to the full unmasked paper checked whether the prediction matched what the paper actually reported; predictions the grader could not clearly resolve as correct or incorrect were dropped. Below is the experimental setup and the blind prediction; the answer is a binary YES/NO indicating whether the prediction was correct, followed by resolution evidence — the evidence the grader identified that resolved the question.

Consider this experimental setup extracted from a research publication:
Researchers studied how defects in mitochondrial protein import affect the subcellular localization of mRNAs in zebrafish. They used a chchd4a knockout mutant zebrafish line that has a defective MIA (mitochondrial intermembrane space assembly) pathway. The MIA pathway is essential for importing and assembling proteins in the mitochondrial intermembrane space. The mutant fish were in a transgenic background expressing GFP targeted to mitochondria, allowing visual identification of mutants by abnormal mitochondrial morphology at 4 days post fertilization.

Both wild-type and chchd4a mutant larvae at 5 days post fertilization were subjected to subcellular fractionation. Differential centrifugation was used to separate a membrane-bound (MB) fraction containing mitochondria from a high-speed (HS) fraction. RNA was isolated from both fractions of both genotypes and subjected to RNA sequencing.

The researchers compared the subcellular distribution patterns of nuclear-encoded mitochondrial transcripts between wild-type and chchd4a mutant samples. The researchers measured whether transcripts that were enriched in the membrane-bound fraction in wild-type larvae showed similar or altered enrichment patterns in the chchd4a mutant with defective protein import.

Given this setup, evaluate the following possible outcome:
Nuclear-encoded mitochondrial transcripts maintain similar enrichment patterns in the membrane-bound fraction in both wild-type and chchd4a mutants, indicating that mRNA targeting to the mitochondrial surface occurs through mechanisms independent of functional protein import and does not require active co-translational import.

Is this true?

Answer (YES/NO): NO